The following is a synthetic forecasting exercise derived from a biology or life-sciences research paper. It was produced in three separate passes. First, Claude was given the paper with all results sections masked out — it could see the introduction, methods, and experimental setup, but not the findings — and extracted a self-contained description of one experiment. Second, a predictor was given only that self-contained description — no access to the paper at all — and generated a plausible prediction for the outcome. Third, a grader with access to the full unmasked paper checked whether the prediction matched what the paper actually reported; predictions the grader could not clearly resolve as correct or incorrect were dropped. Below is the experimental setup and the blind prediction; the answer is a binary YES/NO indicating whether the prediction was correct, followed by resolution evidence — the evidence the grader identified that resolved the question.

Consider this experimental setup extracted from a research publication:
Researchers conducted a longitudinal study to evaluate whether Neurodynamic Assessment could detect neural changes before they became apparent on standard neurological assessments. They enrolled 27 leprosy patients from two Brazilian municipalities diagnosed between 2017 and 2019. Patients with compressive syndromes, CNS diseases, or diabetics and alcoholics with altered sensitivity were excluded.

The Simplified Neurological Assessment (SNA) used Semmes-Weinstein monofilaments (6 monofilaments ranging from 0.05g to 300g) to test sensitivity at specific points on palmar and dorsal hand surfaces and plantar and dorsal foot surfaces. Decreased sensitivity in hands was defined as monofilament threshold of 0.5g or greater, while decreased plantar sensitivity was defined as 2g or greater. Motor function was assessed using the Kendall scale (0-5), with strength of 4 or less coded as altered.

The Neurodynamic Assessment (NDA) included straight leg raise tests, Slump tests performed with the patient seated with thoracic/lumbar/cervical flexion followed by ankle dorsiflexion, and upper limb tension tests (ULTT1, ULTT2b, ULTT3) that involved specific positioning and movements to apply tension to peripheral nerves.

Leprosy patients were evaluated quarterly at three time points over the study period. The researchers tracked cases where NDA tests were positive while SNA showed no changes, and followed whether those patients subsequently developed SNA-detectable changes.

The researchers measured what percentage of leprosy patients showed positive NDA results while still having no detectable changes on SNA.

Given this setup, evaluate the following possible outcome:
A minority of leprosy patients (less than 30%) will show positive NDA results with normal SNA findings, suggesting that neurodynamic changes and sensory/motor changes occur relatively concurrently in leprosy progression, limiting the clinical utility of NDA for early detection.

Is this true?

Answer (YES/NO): YES